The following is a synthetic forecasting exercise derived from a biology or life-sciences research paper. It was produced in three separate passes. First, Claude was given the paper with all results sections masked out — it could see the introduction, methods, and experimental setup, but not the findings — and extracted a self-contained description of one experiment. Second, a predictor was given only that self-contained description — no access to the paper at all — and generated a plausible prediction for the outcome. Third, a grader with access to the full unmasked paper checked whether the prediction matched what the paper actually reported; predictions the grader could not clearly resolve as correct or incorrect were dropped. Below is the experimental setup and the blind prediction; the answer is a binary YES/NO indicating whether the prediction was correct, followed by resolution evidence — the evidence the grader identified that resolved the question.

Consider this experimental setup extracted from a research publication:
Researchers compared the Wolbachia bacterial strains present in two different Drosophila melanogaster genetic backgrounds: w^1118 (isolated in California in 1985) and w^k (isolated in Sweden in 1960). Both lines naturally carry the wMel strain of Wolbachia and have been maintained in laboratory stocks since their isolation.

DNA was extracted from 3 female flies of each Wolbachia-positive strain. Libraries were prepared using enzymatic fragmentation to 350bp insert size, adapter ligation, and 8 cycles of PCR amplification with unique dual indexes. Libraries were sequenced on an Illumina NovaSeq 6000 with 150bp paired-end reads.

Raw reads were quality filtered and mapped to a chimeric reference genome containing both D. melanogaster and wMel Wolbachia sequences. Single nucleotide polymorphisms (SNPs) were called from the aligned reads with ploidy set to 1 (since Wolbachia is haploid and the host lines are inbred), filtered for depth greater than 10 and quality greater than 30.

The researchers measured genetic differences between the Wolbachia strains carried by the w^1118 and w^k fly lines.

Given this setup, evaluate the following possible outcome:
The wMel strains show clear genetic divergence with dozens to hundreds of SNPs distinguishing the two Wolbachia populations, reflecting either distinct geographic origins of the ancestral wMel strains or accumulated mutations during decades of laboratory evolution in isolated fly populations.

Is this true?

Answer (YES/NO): NO